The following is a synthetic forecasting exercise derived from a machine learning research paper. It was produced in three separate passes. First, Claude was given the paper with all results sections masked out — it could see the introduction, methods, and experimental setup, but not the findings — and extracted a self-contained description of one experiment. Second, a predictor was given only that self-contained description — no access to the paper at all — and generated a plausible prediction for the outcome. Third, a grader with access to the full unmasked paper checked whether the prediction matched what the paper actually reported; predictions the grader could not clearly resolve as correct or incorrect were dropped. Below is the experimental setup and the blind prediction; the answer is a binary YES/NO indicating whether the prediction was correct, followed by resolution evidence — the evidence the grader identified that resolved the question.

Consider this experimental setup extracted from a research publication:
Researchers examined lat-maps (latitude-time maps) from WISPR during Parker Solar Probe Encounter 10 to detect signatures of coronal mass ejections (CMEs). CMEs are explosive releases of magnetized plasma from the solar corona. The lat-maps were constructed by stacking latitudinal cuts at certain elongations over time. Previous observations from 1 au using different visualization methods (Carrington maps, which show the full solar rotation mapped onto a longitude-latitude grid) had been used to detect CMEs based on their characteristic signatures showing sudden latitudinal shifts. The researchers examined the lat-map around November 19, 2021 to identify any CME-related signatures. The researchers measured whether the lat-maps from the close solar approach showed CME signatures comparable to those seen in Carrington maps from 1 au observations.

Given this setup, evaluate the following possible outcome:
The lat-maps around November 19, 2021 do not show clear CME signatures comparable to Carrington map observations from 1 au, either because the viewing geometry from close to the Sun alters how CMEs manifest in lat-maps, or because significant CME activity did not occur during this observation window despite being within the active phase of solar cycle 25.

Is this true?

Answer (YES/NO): NO